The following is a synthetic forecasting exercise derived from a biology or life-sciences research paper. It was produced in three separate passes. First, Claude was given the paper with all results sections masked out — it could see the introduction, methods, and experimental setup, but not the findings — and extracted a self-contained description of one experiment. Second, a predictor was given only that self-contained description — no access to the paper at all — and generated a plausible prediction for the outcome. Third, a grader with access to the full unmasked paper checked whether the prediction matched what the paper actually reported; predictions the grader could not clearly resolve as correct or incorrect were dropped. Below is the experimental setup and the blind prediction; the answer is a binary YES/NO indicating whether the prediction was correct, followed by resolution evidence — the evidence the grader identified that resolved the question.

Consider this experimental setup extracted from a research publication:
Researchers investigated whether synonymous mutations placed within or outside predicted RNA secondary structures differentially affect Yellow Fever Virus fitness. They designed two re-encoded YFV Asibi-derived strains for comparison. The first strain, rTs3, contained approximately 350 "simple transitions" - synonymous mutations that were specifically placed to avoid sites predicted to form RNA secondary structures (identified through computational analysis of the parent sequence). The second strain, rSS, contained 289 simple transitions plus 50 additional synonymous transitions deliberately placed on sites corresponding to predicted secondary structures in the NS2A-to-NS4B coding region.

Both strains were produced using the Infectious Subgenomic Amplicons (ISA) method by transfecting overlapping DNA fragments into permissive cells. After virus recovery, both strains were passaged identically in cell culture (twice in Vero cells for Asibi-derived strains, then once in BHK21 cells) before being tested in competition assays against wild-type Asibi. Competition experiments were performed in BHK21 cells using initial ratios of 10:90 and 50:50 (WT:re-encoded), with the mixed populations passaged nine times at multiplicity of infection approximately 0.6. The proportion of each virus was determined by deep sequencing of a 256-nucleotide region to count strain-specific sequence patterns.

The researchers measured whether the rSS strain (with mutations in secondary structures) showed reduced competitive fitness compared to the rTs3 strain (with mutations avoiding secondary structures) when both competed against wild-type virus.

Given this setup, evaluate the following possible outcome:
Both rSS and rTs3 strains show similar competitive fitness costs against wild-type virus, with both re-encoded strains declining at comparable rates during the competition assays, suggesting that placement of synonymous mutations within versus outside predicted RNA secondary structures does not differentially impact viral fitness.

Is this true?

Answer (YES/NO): NO